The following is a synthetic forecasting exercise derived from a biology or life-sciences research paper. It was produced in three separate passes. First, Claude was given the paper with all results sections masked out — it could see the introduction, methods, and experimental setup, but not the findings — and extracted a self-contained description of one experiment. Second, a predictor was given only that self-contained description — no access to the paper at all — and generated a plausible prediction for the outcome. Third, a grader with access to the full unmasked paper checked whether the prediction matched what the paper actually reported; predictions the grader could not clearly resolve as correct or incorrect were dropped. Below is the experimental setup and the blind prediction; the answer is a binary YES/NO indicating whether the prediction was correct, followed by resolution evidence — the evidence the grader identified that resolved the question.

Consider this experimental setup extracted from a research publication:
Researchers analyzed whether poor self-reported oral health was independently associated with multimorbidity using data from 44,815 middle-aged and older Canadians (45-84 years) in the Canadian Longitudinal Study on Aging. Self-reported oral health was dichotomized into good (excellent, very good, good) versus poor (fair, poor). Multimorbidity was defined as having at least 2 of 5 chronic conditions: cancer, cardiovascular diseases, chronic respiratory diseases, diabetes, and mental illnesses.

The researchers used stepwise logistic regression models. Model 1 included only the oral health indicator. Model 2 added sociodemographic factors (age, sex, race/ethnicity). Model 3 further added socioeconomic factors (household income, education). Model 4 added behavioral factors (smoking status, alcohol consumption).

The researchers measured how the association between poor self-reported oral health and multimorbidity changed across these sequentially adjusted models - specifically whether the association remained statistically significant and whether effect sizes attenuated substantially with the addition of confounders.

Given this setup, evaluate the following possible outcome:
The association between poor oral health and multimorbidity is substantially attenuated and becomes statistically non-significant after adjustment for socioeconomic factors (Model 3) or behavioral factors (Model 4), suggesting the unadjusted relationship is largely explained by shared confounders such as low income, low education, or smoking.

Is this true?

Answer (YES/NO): NO